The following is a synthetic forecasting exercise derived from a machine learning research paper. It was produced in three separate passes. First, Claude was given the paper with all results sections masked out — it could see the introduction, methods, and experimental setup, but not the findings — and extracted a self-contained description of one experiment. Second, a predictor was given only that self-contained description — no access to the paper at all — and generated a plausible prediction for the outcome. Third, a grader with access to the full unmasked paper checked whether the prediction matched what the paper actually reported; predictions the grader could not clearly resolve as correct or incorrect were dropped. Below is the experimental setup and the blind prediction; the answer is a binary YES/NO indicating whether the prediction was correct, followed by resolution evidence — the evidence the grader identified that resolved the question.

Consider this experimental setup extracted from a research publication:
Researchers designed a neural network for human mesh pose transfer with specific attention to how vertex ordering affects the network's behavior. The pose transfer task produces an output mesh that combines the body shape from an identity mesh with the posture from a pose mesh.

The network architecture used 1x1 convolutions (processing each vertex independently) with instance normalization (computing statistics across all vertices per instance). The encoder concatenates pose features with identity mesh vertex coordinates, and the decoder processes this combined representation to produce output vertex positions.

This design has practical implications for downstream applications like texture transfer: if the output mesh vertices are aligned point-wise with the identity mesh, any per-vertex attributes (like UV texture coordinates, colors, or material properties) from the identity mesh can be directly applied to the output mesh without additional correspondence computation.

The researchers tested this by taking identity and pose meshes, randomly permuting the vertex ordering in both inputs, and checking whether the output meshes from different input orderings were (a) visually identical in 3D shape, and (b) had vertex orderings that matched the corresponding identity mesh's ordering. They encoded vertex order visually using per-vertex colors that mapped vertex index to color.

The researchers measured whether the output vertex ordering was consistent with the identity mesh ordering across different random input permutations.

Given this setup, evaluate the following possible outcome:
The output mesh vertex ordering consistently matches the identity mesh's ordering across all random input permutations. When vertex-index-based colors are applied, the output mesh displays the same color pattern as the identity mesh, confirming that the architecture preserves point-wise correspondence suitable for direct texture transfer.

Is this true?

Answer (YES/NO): YES